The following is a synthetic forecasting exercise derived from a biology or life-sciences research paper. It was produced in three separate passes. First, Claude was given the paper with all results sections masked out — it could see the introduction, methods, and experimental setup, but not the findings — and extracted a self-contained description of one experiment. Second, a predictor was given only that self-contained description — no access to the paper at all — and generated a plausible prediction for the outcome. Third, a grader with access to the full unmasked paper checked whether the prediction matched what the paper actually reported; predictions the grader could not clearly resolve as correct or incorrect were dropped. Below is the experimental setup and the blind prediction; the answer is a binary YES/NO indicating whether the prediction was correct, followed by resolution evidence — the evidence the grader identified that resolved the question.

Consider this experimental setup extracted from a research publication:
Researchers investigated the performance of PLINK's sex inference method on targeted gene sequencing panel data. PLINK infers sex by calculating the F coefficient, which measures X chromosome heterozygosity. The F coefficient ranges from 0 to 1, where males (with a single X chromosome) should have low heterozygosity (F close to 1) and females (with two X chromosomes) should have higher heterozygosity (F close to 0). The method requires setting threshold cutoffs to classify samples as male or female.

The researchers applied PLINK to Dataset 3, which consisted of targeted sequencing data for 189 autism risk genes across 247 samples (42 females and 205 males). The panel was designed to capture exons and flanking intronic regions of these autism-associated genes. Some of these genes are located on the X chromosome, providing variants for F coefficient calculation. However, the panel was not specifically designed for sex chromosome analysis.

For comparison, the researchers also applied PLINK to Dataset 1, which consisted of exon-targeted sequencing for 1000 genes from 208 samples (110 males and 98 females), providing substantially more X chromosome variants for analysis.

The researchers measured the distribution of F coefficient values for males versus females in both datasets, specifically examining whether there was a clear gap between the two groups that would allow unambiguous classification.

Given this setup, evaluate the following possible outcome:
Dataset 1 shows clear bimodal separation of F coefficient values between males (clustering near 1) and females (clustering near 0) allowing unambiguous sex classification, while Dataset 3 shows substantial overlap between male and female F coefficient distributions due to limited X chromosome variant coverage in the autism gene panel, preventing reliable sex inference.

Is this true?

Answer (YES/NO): NO